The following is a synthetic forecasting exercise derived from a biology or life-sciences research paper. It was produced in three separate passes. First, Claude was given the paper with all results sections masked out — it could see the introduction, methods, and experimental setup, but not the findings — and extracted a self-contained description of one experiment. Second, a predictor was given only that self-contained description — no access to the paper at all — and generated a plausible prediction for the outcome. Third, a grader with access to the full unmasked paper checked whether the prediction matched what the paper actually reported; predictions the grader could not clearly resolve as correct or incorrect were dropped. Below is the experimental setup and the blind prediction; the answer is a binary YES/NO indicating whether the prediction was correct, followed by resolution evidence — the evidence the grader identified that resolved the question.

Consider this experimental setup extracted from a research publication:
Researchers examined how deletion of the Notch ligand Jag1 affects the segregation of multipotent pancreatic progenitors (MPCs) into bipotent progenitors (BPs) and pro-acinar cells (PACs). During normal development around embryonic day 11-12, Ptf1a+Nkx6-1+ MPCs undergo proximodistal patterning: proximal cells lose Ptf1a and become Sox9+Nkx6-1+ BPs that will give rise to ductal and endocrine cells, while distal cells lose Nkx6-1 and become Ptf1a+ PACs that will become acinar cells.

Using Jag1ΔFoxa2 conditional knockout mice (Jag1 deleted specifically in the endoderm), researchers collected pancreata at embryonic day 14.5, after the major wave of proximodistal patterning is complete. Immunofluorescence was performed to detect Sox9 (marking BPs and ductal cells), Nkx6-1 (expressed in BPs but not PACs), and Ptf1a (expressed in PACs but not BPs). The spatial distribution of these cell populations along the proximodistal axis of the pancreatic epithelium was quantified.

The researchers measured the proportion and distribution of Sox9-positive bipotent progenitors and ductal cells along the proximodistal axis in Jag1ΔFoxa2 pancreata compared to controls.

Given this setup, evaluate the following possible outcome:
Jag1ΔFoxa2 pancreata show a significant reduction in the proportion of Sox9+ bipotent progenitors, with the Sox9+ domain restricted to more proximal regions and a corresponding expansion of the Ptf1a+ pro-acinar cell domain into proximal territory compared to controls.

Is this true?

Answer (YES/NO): YES